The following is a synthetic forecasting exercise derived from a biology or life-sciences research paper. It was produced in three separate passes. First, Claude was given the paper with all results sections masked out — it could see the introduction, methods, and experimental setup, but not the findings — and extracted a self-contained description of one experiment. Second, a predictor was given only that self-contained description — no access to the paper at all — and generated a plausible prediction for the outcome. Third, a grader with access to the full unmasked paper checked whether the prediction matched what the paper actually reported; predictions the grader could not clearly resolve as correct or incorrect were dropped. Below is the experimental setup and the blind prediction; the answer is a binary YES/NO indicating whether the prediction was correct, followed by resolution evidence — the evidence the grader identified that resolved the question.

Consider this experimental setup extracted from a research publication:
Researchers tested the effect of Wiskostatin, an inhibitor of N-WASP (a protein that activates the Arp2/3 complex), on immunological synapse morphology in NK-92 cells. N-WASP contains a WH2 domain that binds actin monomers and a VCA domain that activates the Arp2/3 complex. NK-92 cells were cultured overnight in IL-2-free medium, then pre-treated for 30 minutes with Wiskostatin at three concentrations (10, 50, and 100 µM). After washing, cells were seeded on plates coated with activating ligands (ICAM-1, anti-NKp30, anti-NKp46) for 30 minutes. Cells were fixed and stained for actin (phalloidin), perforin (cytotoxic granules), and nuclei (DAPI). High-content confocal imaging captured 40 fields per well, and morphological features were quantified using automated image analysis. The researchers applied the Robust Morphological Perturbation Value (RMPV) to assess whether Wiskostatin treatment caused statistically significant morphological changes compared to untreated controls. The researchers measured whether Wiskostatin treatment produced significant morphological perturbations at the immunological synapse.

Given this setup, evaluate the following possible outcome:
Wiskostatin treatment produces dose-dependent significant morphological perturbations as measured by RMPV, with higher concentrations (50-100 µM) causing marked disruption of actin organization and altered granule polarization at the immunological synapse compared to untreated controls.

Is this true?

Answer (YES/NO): NO